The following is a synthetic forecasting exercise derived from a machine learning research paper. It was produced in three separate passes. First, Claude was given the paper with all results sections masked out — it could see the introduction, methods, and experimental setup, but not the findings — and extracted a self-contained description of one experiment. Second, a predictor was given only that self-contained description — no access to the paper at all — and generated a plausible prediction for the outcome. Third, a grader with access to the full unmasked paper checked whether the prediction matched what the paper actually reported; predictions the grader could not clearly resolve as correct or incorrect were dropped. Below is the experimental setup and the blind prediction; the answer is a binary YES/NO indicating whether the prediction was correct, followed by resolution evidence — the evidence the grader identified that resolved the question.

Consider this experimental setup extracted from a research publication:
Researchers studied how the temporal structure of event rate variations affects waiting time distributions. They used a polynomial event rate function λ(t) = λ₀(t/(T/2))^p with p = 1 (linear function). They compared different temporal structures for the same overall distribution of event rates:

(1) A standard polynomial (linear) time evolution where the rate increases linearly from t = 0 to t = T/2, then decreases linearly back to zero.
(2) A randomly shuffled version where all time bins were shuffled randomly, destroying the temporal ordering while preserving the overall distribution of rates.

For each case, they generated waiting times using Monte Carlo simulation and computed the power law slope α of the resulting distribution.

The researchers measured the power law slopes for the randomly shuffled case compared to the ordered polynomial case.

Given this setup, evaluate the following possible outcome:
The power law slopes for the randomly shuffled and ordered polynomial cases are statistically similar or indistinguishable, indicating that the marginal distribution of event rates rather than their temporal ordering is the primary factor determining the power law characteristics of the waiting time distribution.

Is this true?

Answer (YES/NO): YES